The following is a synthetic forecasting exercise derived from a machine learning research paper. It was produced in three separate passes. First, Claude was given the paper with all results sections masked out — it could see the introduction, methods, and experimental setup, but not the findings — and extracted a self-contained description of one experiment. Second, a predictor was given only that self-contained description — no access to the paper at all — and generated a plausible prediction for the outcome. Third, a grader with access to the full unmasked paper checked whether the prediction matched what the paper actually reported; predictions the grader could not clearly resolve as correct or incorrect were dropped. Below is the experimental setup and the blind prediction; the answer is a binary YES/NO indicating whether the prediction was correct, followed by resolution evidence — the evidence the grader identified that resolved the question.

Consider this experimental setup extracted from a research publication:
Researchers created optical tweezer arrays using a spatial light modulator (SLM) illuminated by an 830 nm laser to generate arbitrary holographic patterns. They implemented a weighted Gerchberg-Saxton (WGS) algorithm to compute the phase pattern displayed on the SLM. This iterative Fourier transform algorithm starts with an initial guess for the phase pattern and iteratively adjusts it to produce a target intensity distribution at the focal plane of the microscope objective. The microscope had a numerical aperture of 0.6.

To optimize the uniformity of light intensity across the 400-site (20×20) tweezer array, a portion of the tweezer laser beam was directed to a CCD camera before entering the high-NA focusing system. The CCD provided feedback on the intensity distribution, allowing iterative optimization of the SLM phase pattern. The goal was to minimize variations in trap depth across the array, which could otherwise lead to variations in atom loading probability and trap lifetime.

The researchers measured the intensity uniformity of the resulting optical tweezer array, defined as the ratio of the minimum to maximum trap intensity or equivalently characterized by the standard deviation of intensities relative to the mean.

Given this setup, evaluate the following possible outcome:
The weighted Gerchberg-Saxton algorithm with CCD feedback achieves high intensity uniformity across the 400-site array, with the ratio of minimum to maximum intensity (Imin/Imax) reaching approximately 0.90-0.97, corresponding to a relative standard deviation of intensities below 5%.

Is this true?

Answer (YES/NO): NO